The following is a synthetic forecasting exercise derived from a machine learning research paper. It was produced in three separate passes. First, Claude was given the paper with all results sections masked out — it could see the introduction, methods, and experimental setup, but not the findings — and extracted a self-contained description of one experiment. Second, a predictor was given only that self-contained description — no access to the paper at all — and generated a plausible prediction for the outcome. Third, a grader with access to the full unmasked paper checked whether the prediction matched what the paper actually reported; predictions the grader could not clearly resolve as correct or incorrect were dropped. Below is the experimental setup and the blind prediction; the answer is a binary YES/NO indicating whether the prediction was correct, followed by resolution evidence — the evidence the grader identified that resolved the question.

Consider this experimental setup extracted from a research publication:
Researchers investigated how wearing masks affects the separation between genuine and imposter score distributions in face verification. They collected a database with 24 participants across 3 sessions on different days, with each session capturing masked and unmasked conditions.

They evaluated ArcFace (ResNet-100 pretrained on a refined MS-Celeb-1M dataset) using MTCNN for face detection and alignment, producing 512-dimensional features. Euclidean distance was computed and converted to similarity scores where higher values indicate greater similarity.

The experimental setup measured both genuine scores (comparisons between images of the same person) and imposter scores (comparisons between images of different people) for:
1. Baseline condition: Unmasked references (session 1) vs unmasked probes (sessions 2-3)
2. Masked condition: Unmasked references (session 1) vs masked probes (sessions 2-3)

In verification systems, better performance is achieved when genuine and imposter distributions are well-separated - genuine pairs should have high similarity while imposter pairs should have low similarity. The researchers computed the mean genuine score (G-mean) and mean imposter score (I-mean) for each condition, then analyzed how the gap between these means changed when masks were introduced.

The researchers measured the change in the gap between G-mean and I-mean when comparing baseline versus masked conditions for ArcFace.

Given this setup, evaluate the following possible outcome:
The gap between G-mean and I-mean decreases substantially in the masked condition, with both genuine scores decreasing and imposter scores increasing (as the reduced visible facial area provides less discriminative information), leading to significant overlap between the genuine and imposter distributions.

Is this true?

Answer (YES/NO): NO